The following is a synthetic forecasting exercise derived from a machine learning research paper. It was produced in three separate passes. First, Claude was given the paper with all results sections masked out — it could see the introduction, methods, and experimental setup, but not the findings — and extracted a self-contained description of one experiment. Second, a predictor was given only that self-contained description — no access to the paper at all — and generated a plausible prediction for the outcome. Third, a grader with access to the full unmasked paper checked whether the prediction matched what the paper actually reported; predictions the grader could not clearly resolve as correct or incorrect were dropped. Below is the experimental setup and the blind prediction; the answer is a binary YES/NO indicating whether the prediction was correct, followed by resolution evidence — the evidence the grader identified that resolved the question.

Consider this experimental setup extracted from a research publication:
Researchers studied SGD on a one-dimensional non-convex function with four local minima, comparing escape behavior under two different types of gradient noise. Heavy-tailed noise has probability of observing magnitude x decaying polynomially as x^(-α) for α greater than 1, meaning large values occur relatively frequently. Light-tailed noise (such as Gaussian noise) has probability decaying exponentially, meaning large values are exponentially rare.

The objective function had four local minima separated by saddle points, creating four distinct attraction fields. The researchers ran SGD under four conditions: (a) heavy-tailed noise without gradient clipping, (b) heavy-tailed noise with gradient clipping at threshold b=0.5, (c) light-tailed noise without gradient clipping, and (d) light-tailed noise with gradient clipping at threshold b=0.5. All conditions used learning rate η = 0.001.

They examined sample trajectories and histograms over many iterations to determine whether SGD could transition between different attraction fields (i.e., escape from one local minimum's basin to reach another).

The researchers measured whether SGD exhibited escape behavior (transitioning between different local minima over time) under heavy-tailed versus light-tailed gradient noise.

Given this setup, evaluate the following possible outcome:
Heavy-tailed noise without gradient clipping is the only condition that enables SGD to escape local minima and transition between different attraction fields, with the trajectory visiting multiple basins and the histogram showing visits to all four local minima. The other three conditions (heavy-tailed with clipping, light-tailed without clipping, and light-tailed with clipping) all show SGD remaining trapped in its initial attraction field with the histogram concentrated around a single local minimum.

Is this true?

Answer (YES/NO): NO